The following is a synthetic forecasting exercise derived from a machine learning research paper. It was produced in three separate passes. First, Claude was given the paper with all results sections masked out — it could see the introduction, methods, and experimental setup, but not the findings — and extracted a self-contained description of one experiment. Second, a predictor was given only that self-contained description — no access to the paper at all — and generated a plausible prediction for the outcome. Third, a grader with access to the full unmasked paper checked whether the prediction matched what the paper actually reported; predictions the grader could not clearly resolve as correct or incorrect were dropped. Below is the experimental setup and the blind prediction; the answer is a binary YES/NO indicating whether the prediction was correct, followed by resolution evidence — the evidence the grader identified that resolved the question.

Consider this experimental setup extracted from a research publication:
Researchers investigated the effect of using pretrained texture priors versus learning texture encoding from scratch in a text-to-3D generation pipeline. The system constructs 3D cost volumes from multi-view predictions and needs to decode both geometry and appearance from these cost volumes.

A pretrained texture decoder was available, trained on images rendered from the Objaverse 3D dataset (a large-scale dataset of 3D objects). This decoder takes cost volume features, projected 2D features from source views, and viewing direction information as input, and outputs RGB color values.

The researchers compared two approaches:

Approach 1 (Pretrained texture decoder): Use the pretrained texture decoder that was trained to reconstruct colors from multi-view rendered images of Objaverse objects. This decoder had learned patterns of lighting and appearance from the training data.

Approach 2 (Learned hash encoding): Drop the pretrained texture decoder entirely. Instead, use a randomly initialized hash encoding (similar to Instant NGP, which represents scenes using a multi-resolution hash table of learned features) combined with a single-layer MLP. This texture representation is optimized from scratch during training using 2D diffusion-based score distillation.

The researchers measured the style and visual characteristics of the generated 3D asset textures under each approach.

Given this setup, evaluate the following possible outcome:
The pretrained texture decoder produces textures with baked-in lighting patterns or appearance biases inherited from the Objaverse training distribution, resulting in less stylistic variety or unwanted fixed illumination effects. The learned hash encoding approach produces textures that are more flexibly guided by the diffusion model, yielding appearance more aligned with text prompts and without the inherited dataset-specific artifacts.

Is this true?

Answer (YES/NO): YES